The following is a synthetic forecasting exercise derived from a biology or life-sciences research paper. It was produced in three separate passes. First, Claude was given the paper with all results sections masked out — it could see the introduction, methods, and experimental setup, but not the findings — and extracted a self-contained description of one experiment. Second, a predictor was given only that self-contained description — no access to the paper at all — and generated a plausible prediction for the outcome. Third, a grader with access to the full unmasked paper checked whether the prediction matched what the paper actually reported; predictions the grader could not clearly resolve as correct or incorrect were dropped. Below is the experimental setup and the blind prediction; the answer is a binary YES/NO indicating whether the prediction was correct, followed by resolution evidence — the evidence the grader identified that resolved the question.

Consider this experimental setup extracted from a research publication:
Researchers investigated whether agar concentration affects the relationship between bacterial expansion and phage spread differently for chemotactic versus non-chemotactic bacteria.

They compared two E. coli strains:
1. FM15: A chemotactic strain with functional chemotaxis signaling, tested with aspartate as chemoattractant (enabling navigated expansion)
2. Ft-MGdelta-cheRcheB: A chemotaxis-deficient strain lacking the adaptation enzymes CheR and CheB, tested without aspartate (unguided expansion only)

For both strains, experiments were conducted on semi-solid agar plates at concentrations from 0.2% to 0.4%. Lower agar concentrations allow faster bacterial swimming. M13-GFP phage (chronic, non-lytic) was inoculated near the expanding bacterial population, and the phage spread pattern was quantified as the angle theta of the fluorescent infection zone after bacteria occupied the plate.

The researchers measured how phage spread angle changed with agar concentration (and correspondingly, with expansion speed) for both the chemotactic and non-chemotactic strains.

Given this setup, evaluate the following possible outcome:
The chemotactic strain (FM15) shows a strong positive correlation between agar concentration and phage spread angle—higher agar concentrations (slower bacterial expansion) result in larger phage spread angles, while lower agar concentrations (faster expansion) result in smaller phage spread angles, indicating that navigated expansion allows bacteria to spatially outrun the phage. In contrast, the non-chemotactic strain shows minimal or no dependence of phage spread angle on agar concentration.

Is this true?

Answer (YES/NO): NO